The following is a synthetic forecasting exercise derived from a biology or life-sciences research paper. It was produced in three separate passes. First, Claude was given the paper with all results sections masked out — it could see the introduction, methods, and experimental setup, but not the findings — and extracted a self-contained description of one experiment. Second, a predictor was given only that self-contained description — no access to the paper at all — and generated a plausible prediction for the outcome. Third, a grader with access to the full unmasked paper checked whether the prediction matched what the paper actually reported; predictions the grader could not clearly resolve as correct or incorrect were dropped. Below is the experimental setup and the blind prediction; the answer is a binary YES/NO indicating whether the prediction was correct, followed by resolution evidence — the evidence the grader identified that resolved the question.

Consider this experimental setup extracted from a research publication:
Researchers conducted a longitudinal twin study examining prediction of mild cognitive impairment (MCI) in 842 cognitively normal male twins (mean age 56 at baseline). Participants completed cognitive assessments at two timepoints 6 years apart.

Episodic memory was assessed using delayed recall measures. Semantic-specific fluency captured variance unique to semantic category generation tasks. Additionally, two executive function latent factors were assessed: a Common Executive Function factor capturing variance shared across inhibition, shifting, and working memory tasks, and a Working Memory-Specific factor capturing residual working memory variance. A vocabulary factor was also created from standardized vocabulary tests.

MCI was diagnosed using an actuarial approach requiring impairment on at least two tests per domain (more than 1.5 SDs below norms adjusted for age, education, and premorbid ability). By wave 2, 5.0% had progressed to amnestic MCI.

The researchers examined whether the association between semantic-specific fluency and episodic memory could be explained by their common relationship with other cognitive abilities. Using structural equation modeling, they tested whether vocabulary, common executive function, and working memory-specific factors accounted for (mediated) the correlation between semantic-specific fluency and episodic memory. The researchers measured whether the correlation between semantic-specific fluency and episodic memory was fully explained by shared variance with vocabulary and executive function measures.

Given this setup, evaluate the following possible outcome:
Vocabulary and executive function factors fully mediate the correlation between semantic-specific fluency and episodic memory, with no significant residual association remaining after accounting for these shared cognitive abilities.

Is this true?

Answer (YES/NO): NO